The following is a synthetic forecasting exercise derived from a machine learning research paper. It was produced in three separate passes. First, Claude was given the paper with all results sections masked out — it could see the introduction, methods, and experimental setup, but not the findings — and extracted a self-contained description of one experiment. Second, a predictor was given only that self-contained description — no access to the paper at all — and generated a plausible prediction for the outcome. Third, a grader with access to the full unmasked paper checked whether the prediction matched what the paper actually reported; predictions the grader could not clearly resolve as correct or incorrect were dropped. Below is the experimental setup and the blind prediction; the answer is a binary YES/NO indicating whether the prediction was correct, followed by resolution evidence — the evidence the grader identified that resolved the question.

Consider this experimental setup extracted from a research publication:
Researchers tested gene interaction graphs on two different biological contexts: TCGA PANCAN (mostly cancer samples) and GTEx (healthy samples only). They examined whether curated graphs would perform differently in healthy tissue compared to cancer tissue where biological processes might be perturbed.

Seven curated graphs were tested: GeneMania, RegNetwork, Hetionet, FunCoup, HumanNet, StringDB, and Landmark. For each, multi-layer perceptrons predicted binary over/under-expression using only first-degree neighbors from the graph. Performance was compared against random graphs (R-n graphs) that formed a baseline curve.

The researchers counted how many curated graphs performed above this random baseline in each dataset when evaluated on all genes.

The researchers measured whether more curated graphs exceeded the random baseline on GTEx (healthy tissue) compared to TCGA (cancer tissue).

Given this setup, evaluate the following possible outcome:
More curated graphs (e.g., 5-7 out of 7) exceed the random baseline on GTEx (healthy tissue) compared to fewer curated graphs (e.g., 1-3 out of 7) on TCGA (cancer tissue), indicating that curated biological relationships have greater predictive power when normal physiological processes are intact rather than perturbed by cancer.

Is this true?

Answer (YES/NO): NO